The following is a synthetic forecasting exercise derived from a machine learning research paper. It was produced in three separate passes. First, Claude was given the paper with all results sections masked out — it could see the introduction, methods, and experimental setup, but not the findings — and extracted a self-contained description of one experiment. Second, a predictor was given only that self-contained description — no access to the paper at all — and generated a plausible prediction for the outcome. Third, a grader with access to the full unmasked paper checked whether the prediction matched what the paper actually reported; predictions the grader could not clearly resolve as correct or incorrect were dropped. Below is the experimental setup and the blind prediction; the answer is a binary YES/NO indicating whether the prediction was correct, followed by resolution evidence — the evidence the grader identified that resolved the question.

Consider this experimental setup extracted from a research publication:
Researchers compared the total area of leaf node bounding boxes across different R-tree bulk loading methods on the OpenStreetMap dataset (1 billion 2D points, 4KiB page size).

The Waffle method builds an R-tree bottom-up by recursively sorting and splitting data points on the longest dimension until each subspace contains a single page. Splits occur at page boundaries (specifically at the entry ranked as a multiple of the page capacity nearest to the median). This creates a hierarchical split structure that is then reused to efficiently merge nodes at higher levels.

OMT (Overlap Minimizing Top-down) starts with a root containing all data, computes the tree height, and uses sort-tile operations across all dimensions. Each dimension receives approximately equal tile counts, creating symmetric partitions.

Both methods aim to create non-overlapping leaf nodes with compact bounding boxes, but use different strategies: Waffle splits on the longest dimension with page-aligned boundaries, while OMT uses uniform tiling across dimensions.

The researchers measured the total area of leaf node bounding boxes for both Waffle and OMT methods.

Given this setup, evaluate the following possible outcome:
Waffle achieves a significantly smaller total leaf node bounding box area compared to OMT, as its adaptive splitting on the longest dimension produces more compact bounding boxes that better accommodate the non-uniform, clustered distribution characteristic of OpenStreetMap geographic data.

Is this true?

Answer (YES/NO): NO